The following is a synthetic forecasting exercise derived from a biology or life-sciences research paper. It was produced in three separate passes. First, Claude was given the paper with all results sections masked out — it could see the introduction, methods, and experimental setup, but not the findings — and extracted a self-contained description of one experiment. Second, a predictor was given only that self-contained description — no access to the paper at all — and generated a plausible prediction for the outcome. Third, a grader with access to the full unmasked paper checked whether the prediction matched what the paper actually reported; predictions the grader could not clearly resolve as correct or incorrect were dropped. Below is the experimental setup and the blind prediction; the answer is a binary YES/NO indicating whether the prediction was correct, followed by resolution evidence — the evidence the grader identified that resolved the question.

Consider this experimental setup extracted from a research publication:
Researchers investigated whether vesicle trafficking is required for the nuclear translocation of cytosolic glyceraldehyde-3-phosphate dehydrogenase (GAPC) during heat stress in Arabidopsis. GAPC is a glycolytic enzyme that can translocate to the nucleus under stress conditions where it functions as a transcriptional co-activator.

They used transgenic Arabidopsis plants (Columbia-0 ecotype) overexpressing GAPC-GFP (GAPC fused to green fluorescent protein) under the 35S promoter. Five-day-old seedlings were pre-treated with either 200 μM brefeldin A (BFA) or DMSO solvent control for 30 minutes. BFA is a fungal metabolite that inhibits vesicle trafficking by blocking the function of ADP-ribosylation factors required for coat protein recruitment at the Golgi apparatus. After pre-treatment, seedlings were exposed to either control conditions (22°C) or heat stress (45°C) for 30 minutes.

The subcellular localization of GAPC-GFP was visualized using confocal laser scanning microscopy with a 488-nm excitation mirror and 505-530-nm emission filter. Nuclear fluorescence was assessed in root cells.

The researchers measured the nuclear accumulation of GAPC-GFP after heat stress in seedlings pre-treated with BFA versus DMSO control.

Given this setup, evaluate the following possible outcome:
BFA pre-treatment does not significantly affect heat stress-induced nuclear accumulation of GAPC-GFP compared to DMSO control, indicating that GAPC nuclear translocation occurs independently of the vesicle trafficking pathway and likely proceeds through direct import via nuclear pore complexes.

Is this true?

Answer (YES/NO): NO